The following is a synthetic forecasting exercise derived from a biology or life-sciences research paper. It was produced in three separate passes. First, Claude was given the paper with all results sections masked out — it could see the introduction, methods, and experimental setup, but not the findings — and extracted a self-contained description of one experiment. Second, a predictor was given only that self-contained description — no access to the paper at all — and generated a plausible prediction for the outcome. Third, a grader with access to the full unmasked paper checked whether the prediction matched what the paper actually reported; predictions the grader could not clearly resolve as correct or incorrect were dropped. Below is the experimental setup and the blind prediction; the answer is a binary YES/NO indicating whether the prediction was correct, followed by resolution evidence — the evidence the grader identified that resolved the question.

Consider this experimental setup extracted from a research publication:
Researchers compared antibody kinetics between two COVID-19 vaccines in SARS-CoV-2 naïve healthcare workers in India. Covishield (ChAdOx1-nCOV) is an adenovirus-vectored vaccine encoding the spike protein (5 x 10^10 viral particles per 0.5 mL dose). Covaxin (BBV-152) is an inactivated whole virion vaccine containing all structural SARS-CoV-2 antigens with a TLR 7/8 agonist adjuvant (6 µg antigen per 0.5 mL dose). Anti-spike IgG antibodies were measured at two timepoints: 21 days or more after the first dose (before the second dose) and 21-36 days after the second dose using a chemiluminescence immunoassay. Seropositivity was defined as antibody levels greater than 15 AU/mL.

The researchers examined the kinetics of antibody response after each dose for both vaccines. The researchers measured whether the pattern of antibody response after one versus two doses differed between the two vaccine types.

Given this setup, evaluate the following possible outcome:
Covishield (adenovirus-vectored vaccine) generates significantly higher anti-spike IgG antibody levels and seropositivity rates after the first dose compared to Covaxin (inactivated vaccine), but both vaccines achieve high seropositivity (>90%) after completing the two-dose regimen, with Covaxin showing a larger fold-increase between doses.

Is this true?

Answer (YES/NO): NO